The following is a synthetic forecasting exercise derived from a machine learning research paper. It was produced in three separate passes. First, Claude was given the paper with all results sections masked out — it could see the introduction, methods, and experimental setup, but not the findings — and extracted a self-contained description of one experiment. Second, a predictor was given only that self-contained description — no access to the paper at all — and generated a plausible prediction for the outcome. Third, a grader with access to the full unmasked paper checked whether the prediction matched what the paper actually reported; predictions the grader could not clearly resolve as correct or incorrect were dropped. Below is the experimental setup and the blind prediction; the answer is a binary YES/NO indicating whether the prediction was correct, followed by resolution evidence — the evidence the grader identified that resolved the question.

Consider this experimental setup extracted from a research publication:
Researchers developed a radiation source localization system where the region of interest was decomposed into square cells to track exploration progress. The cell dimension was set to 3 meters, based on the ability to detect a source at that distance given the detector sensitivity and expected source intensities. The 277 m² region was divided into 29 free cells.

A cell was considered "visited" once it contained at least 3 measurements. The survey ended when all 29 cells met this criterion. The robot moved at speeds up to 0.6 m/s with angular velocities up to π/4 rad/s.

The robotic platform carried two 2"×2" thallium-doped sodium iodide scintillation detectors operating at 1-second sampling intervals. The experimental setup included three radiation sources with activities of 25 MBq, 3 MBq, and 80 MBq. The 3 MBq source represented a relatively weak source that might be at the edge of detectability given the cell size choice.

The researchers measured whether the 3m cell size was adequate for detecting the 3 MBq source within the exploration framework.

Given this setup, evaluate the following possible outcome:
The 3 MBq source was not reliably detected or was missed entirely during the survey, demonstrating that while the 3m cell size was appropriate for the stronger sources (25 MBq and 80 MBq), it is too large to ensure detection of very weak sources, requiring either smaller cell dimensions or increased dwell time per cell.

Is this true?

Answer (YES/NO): YES